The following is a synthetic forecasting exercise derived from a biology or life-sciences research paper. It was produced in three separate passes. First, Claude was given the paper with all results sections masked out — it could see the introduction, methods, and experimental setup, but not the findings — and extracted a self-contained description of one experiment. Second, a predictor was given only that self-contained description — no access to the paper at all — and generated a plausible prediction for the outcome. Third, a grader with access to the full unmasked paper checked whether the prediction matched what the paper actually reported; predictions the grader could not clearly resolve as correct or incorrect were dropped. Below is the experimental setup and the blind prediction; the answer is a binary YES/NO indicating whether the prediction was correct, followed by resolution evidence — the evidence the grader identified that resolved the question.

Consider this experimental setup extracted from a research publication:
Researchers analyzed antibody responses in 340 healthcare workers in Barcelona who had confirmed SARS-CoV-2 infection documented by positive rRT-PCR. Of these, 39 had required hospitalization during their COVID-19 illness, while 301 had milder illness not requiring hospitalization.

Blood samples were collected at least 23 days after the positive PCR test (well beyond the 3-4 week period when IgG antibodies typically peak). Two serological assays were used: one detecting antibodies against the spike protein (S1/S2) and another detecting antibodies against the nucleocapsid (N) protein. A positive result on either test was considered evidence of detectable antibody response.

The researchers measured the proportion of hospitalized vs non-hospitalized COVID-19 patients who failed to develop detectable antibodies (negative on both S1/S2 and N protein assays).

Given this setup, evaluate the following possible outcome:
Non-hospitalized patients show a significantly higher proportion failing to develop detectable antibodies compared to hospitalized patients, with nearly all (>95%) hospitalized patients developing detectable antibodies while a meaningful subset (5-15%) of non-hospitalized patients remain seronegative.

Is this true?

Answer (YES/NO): YES